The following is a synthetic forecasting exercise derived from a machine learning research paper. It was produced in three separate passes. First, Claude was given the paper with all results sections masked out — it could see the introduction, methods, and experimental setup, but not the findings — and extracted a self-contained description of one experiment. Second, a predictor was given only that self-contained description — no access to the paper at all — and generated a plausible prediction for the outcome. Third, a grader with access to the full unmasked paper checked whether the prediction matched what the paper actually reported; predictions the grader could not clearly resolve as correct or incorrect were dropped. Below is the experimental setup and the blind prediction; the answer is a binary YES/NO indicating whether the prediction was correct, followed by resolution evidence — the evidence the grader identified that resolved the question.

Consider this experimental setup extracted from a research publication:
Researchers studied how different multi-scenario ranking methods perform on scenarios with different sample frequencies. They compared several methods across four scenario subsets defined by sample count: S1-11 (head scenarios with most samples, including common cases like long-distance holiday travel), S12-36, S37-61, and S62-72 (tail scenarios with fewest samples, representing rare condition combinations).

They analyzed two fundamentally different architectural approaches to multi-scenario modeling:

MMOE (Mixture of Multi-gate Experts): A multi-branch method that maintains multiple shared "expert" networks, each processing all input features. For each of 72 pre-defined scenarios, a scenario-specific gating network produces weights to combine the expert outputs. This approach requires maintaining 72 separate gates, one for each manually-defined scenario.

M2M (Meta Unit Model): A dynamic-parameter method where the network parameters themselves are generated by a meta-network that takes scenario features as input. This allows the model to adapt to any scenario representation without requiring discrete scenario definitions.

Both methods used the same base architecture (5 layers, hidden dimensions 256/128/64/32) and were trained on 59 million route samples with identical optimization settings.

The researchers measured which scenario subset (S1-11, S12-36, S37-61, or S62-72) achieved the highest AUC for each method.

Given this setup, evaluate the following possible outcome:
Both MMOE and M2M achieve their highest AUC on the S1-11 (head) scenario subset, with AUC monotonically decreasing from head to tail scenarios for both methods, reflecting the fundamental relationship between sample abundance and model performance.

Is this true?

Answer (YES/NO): NO